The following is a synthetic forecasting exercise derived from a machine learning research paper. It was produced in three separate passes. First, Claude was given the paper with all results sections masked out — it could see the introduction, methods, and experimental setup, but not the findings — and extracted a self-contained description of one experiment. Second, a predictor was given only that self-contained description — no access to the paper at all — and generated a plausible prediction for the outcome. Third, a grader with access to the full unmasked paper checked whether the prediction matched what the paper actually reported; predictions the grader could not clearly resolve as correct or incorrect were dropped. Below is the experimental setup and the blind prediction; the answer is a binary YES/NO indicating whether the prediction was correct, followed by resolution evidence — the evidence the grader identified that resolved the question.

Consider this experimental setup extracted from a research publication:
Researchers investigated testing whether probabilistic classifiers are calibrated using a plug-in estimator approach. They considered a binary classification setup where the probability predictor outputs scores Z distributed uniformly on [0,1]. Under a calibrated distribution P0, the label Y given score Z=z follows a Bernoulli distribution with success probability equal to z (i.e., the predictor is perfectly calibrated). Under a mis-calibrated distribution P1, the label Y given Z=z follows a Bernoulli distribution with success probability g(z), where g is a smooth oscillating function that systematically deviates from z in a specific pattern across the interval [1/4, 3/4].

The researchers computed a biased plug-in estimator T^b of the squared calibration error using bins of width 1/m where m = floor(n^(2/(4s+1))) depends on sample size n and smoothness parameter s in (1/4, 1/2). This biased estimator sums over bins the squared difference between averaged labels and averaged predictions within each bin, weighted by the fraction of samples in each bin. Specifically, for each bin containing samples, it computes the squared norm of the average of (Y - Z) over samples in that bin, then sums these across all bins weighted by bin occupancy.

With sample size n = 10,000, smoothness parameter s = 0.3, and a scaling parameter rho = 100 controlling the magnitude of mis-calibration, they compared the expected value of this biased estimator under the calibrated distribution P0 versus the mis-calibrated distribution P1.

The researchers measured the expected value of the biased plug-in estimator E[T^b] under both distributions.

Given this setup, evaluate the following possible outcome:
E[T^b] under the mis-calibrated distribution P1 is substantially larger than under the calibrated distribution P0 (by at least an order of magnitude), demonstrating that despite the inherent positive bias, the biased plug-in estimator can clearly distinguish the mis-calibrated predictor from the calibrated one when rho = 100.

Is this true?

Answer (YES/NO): NO